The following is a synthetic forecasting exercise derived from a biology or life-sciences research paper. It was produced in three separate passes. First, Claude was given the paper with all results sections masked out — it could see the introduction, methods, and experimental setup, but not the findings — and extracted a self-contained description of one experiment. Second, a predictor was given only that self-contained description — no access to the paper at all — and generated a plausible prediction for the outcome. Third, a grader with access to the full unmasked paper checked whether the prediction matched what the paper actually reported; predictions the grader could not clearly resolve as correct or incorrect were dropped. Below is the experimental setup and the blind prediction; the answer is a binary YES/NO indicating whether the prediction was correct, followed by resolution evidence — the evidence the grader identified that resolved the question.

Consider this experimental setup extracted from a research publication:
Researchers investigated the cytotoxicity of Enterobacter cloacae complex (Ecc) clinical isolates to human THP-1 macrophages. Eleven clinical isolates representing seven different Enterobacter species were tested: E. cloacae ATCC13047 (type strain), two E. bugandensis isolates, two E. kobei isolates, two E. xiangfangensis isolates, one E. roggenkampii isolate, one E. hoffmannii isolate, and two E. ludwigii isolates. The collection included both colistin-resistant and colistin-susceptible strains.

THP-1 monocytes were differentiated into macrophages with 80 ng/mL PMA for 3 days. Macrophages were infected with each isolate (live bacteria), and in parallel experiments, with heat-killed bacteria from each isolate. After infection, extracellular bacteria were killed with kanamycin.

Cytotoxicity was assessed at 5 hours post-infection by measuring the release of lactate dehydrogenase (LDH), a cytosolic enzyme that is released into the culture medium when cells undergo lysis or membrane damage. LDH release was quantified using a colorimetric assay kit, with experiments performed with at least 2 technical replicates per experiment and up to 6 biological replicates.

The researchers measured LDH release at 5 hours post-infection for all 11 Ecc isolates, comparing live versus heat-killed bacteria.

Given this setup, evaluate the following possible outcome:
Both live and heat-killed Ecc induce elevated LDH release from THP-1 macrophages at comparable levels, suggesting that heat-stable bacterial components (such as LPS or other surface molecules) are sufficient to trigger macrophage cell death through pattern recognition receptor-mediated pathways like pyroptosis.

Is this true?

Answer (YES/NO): NO